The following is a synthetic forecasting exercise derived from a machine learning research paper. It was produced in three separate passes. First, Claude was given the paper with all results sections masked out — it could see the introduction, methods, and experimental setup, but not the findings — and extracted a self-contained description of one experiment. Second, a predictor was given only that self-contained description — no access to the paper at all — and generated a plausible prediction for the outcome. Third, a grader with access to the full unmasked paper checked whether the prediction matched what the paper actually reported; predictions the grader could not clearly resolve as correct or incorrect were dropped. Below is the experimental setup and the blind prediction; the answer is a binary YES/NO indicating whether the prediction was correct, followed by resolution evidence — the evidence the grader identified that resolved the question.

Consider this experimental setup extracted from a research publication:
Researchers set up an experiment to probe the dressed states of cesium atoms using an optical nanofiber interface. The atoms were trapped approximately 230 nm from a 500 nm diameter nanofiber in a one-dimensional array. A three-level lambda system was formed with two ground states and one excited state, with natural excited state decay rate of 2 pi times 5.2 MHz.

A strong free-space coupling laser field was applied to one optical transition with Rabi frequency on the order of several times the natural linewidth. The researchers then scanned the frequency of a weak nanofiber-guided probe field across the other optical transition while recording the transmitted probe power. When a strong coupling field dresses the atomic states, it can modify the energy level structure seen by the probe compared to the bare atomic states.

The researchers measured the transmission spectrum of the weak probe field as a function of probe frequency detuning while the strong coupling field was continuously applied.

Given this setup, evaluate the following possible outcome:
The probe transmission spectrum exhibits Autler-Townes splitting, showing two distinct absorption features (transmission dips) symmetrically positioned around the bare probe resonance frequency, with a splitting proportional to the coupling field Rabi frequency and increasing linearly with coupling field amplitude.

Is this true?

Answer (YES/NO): NO